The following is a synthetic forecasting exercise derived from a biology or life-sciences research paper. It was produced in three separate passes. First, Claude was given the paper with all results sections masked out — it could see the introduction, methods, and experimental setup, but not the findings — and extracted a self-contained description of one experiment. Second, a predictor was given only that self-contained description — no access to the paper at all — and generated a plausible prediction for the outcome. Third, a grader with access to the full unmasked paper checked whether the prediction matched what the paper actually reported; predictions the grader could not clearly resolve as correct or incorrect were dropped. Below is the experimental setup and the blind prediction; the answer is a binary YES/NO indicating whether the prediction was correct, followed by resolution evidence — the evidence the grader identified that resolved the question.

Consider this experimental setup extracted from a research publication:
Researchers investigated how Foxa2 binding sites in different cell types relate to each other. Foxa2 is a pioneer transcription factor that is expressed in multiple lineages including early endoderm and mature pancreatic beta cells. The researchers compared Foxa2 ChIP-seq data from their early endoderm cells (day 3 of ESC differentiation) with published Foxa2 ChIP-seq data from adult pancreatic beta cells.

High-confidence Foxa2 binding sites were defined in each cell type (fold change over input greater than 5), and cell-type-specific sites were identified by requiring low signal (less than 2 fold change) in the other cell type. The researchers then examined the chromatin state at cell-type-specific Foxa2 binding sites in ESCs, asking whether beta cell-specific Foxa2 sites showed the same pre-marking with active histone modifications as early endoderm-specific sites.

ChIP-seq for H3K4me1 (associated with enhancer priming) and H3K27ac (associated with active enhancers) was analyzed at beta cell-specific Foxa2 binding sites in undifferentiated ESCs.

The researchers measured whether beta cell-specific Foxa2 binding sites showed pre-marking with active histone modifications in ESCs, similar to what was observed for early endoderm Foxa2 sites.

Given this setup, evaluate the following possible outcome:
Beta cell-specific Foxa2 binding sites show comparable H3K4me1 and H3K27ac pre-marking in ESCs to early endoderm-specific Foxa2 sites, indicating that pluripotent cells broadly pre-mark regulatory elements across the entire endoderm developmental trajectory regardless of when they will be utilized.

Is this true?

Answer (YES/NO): NO